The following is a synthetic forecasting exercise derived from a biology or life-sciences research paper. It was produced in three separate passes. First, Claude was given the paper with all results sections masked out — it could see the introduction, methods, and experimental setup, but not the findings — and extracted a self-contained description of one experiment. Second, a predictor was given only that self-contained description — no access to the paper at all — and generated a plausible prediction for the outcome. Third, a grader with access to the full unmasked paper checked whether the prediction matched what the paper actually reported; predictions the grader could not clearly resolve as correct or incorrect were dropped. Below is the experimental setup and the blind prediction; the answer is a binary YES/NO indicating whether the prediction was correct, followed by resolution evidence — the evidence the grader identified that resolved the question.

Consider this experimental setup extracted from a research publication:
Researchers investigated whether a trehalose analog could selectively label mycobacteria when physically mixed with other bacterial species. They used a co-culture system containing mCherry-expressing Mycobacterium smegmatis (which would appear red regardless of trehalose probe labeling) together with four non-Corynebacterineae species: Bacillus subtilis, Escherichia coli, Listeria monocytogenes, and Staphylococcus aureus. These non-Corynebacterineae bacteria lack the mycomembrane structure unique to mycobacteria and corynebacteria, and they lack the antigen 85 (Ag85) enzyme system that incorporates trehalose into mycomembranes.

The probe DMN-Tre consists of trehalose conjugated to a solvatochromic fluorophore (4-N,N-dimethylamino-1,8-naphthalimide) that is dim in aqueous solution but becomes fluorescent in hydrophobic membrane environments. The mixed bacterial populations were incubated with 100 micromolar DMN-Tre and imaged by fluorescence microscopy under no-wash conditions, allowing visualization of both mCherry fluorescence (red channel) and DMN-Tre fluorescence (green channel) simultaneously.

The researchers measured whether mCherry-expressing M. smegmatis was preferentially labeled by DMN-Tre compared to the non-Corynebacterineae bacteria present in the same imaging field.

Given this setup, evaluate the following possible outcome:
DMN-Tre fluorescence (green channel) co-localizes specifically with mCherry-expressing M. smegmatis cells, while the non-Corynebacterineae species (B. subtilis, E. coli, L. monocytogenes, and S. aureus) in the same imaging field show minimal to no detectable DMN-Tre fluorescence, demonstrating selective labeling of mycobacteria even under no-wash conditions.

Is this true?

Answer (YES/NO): YES